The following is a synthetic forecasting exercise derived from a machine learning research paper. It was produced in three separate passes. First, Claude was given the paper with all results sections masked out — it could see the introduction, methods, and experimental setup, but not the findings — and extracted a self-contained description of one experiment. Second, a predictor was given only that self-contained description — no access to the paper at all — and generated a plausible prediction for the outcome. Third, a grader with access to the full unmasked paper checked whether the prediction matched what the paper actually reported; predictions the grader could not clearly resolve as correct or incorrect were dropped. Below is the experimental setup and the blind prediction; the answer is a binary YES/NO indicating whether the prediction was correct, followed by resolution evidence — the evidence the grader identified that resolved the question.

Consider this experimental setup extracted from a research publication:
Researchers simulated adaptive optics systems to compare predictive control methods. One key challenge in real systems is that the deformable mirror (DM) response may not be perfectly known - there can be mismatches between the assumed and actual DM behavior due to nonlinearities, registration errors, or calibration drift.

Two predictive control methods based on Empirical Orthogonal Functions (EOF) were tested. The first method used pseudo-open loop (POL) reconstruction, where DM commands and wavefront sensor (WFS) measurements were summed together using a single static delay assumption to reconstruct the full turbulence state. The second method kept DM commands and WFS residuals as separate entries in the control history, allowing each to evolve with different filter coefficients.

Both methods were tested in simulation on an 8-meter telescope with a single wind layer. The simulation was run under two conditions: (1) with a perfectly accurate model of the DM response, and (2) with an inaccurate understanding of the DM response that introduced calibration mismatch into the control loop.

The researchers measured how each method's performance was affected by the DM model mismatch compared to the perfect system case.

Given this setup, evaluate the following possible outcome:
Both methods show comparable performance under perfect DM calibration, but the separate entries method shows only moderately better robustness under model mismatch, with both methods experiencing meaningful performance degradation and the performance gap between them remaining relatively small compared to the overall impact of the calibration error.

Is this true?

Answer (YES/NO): NO